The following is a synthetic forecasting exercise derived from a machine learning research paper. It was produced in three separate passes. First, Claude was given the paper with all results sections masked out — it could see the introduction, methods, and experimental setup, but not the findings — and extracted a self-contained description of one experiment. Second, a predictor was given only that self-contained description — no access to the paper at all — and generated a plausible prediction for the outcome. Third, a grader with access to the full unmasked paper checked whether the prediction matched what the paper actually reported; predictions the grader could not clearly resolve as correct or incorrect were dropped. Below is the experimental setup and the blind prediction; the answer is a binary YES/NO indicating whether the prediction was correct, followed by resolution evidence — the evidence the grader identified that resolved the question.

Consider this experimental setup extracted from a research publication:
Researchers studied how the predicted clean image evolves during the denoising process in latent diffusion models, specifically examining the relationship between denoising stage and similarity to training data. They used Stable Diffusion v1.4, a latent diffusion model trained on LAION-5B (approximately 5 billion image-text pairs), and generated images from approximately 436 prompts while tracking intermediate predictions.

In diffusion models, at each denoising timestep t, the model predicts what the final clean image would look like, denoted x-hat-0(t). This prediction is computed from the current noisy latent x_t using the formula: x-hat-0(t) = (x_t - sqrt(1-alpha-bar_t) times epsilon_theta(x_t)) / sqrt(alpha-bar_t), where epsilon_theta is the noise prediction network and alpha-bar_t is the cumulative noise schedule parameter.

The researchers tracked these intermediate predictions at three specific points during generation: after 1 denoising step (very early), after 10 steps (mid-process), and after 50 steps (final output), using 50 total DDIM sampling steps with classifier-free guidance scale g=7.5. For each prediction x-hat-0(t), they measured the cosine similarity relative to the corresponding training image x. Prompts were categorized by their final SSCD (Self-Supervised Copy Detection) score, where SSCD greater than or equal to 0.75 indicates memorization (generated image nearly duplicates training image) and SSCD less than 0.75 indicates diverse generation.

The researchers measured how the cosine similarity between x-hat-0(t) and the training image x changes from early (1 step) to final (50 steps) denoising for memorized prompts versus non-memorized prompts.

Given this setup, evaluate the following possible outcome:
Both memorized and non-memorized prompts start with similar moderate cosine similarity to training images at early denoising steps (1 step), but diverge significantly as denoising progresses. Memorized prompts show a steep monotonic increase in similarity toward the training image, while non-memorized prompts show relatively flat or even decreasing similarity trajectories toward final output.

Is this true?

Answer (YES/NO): NO